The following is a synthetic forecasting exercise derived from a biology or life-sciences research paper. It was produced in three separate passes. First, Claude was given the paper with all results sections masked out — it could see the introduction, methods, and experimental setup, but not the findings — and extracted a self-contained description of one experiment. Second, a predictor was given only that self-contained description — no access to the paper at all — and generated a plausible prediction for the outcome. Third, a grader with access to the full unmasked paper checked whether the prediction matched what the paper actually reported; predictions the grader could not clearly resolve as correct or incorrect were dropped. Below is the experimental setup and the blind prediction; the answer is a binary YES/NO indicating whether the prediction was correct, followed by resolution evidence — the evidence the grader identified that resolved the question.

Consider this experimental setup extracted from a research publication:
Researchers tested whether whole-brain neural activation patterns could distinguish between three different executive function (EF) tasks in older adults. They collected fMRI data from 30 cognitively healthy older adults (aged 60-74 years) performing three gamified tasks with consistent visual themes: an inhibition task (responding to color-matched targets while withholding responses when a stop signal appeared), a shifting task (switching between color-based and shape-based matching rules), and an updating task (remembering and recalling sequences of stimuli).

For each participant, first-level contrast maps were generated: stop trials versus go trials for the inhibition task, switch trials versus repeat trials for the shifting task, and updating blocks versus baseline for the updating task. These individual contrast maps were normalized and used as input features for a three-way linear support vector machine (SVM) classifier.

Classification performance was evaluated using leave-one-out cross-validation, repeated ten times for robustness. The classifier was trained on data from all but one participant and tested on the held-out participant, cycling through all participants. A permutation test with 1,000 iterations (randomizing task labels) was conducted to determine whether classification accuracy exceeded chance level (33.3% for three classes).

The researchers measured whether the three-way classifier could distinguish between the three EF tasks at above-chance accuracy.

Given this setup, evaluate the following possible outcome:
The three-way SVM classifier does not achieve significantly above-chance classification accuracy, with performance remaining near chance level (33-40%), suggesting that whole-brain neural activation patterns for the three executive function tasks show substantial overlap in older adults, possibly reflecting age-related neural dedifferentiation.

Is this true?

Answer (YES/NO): NO